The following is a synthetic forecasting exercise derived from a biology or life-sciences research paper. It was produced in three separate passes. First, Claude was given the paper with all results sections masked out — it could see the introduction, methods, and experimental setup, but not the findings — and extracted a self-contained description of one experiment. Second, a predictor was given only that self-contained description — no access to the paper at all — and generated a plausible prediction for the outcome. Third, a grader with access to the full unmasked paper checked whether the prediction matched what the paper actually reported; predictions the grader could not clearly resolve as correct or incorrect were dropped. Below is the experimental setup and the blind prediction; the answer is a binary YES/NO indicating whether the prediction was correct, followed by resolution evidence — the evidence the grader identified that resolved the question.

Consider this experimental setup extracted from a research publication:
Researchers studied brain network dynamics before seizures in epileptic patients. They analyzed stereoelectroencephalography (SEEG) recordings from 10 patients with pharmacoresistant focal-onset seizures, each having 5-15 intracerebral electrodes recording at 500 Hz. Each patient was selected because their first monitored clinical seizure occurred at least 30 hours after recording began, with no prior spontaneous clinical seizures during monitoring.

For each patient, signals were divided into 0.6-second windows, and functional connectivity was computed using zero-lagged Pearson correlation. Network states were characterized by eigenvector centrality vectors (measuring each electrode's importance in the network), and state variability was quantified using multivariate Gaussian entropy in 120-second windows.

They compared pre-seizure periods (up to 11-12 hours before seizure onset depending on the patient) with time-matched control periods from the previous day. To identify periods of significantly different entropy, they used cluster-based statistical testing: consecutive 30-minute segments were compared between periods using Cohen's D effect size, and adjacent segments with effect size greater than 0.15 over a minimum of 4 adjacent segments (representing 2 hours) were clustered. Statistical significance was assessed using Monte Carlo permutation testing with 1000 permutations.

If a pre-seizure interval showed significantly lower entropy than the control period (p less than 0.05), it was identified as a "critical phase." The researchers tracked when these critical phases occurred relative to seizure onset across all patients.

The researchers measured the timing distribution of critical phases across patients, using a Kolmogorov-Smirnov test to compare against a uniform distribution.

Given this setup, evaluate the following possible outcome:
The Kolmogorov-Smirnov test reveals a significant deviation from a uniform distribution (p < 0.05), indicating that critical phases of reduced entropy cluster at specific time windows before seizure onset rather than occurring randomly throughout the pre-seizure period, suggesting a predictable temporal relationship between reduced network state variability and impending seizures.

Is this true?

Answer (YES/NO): YES